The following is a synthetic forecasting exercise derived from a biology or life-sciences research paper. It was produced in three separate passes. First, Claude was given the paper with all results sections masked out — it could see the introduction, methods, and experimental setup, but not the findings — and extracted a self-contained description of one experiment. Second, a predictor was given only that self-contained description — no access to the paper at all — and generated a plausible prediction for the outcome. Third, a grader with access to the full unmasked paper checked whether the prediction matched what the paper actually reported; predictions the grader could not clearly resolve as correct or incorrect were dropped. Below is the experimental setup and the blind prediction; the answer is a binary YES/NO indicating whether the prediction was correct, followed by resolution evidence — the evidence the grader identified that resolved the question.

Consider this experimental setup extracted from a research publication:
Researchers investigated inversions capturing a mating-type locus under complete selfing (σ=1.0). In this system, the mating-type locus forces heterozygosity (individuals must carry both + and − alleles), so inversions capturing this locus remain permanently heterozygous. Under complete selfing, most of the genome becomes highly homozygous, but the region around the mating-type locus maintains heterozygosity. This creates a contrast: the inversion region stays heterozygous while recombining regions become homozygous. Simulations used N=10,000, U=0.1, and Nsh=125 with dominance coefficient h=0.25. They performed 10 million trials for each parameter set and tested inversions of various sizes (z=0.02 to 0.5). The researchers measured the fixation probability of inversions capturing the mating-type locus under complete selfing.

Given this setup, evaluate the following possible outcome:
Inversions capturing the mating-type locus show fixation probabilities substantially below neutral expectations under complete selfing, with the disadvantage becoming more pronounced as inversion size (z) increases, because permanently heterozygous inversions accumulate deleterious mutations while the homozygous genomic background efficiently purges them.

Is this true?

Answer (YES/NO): YES